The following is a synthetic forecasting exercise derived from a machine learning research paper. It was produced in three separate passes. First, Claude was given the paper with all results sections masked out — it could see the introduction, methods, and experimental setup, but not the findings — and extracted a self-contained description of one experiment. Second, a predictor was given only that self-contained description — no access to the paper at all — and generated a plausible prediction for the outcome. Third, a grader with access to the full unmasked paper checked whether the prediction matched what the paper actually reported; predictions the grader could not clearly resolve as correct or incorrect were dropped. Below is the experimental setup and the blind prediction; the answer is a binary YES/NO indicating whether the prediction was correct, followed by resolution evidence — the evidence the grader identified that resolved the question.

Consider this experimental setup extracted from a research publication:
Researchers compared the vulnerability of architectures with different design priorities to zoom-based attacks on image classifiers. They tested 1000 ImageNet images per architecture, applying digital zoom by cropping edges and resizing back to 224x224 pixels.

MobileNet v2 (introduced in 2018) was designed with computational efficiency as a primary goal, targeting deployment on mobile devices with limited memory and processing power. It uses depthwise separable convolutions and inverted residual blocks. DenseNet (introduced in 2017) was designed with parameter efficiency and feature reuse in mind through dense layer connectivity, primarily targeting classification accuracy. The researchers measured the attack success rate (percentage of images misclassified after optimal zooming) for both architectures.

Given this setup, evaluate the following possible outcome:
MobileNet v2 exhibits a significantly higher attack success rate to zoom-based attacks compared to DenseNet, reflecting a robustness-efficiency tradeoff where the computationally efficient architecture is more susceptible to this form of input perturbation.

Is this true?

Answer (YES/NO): YES